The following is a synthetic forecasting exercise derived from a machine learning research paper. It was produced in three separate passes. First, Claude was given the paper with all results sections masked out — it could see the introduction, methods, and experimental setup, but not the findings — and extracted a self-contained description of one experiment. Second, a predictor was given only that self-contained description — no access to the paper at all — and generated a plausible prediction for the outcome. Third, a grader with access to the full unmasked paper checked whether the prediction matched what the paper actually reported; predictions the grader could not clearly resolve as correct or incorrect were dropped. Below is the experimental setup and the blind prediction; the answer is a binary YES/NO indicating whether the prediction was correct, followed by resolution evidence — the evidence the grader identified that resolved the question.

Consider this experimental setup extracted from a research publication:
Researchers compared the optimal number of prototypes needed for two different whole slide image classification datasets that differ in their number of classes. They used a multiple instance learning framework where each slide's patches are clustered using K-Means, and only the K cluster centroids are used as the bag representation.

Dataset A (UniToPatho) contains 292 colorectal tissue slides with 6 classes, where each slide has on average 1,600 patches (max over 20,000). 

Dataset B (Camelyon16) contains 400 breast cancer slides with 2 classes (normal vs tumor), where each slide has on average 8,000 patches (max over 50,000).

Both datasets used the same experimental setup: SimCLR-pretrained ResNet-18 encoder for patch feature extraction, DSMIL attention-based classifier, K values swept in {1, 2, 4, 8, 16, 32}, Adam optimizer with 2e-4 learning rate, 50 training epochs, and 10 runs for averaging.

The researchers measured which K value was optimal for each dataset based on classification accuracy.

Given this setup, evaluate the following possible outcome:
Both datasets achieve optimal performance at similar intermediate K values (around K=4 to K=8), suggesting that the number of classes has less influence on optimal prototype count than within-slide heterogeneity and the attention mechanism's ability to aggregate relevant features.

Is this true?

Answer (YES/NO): NO